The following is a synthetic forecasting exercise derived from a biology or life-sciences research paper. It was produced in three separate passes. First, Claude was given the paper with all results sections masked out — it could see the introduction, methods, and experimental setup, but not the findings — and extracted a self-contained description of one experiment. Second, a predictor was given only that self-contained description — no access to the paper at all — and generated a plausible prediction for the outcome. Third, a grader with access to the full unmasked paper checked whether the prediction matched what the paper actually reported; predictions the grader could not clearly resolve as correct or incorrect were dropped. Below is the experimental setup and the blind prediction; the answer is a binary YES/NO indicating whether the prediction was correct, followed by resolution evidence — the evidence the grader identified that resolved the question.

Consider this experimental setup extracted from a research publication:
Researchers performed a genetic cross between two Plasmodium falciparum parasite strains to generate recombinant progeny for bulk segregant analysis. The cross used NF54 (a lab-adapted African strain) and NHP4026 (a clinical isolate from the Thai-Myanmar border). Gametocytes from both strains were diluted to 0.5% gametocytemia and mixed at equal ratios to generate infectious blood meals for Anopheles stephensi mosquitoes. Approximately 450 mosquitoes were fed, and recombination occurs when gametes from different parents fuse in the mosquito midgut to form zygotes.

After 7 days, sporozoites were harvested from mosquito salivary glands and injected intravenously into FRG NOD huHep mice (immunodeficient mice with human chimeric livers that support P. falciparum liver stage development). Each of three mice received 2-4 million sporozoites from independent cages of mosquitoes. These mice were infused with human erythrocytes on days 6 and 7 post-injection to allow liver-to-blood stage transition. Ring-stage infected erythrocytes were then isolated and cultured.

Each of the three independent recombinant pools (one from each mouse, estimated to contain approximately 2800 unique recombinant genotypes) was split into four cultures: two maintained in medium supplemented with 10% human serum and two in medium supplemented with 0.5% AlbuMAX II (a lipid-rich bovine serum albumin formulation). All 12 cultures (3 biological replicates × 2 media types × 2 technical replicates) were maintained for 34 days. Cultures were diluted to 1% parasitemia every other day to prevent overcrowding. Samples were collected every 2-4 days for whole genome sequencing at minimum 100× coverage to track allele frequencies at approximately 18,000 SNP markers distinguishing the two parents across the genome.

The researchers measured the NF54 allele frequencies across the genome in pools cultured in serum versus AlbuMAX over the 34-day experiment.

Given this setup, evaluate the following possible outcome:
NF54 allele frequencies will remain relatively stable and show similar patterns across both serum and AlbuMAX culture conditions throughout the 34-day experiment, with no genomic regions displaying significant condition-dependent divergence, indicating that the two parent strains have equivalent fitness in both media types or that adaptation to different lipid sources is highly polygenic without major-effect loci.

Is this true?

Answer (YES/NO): NO